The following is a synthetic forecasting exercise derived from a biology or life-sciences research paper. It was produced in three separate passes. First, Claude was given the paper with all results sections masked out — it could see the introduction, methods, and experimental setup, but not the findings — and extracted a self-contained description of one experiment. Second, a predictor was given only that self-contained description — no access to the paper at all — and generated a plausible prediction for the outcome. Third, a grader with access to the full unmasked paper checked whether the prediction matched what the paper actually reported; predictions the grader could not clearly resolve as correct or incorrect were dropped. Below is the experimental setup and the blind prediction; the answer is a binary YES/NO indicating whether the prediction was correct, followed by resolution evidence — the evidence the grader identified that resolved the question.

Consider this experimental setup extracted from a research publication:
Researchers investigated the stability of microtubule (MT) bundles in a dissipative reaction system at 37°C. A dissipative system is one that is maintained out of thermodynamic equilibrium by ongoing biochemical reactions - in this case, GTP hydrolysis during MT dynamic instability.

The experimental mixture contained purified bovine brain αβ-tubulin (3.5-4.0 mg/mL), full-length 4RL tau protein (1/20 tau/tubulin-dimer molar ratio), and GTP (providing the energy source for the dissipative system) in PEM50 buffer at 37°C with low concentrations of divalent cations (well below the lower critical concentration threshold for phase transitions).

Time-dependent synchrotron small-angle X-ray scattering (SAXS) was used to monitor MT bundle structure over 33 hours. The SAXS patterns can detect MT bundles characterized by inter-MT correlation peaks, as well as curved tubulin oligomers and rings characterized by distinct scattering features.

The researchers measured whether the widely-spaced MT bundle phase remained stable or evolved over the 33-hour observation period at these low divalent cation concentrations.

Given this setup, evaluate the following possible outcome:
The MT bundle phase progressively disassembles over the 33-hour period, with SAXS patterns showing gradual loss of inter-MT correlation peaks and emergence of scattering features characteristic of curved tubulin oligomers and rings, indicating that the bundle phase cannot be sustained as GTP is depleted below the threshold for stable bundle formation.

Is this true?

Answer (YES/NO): NO